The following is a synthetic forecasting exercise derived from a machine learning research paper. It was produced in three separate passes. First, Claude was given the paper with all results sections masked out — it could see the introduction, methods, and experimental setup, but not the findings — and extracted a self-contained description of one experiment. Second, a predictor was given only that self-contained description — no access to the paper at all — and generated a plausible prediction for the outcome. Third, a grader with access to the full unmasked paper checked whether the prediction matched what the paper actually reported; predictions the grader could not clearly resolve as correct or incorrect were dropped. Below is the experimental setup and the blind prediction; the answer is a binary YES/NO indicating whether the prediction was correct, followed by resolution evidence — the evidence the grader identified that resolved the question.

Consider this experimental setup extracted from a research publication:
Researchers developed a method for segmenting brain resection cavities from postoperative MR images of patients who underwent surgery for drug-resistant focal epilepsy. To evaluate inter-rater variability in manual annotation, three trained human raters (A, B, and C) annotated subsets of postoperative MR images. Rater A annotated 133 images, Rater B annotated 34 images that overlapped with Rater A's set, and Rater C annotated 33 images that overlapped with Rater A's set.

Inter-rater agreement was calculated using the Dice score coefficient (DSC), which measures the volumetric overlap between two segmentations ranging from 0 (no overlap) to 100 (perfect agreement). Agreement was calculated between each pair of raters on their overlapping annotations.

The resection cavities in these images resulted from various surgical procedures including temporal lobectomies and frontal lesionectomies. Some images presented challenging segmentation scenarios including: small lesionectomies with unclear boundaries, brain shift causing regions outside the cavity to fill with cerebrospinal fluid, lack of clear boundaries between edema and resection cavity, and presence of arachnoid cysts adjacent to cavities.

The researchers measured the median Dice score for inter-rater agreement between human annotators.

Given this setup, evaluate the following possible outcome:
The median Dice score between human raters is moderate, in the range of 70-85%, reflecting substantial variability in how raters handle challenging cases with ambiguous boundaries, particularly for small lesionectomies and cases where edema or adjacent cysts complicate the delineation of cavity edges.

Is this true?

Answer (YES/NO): YES